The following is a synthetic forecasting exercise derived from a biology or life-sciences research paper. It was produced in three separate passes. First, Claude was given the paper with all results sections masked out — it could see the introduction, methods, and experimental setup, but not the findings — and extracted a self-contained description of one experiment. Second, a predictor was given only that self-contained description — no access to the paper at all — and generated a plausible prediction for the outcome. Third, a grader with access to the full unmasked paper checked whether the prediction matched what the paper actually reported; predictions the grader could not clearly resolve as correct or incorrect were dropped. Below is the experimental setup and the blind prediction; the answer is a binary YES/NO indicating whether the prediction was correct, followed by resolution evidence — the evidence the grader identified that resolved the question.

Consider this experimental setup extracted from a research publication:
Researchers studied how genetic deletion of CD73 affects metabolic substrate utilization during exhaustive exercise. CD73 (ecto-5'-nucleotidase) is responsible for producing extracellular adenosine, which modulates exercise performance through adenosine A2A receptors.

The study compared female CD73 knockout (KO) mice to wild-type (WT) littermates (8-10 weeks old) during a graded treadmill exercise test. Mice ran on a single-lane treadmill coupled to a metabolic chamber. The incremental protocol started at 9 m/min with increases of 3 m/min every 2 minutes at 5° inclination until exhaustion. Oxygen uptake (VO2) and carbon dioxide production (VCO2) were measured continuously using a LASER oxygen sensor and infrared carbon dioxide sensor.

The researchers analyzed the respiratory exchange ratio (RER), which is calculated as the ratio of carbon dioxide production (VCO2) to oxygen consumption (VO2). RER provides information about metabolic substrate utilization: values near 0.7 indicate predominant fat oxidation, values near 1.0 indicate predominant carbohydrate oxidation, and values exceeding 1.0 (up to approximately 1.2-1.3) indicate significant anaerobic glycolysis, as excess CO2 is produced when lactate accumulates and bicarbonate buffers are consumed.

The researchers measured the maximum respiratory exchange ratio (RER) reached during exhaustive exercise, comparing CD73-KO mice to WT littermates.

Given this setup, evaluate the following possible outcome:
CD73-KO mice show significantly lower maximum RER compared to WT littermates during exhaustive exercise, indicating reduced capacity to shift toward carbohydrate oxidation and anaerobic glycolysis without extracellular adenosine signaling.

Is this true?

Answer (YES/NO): NO